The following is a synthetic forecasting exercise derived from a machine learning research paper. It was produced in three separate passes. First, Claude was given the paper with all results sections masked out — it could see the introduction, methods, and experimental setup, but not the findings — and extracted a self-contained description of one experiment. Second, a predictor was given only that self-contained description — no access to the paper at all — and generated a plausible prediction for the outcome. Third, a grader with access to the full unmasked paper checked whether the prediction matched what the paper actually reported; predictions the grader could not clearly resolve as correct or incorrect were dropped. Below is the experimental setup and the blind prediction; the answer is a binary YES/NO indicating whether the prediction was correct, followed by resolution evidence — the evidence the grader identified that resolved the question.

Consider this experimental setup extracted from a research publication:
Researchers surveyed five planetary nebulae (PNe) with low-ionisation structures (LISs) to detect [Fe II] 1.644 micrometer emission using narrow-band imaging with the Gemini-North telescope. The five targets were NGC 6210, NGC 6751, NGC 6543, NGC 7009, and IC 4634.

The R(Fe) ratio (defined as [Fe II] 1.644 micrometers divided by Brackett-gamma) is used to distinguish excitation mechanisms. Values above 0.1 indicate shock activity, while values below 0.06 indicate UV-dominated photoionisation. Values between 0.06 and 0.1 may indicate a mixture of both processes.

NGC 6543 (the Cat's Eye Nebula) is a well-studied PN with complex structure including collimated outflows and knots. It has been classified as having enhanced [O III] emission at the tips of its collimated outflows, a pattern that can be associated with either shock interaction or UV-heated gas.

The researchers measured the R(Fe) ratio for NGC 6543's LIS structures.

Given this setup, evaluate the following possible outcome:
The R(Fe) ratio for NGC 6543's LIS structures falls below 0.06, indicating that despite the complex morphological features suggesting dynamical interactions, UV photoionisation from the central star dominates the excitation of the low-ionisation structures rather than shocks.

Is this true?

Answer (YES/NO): NO